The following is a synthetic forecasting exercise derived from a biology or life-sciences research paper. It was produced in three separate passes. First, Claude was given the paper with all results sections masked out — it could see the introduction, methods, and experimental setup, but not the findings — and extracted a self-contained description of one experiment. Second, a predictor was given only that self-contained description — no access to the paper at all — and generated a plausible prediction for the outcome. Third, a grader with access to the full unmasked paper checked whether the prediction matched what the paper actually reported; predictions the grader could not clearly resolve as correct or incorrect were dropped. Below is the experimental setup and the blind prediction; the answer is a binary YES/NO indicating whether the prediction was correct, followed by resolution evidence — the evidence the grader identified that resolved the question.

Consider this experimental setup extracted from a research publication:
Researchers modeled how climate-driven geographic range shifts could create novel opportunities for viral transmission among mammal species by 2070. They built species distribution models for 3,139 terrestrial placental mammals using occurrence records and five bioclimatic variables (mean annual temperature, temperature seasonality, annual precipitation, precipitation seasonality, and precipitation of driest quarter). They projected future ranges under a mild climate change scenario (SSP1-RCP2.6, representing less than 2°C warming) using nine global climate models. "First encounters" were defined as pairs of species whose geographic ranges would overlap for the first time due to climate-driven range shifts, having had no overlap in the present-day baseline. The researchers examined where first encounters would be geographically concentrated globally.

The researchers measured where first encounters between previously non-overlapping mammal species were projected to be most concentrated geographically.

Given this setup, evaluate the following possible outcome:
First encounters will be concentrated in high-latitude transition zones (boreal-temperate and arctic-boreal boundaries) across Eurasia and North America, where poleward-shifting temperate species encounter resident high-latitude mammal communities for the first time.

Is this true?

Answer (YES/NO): NO